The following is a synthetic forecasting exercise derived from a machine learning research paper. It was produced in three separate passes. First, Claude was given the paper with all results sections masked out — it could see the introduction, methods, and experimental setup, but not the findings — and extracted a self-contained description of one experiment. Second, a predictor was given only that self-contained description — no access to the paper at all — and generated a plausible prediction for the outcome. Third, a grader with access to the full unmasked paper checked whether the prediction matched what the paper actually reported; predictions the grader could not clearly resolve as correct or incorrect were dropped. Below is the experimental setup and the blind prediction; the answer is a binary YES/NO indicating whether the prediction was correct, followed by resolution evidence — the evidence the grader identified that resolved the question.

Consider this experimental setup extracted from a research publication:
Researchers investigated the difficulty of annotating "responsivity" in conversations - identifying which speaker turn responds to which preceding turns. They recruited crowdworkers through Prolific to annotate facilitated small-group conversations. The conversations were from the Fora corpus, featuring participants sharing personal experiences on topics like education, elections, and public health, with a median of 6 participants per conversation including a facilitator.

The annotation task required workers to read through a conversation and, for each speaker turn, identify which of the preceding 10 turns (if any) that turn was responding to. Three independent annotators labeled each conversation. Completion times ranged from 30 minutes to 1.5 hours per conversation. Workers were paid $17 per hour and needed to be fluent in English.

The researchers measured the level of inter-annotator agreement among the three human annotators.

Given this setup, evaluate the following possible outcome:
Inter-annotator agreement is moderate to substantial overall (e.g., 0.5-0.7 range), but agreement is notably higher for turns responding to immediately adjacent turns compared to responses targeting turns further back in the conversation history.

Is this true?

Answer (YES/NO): NO